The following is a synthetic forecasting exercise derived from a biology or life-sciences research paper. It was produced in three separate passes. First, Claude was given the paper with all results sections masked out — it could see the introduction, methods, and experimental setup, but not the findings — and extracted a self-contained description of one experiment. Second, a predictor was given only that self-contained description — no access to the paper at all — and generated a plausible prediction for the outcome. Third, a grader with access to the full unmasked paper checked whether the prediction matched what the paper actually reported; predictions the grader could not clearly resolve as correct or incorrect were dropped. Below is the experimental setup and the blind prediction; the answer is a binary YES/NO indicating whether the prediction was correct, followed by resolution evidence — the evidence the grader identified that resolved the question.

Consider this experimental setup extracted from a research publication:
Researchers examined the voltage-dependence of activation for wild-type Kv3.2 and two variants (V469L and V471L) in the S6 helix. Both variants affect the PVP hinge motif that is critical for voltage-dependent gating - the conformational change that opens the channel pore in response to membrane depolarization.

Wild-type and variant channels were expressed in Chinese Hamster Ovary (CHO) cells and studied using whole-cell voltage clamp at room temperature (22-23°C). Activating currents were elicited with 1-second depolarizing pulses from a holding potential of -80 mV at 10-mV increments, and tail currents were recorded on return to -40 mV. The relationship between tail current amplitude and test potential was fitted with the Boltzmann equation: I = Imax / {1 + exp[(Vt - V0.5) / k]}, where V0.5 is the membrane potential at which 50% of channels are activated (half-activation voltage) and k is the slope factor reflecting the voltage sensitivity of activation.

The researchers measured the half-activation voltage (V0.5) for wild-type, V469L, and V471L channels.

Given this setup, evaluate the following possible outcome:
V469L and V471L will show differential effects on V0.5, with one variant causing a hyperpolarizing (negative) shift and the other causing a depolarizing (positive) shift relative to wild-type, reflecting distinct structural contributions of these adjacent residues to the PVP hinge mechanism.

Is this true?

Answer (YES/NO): NO